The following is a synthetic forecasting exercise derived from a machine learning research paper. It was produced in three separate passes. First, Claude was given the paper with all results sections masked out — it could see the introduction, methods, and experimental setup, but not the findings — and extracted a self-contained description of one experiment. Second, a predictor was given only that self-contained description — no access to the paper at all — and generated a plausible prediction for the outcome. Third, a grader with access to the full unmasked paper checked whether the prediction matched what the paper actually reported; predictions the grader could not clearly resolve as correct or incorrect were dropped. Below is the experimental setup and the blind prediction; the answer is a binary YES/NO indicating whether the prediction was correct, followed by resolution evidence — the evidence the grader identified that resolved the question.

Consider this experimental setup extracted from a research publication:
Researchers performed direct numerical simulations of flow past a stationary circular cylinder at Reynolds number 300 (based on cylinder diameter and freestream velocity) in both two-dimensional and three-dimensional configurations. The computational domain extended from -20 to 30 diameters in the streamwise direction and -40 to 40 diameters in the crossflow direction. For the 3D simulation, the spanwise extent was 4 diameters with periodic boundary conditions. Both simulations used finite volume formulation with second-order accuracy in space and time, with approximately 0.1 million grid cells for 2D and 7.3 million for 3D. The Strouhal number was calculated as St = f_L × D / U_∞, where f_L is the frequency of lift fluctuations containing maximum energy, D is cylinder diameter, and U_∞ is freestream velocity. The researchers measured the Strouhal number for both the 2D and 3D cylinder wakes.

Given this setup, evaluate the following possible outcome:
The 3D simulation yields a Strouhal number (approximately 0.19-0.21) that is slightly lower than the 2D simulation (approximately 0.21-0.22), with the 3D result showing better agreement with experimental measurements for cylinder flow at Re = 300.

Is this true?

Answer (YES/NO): NO